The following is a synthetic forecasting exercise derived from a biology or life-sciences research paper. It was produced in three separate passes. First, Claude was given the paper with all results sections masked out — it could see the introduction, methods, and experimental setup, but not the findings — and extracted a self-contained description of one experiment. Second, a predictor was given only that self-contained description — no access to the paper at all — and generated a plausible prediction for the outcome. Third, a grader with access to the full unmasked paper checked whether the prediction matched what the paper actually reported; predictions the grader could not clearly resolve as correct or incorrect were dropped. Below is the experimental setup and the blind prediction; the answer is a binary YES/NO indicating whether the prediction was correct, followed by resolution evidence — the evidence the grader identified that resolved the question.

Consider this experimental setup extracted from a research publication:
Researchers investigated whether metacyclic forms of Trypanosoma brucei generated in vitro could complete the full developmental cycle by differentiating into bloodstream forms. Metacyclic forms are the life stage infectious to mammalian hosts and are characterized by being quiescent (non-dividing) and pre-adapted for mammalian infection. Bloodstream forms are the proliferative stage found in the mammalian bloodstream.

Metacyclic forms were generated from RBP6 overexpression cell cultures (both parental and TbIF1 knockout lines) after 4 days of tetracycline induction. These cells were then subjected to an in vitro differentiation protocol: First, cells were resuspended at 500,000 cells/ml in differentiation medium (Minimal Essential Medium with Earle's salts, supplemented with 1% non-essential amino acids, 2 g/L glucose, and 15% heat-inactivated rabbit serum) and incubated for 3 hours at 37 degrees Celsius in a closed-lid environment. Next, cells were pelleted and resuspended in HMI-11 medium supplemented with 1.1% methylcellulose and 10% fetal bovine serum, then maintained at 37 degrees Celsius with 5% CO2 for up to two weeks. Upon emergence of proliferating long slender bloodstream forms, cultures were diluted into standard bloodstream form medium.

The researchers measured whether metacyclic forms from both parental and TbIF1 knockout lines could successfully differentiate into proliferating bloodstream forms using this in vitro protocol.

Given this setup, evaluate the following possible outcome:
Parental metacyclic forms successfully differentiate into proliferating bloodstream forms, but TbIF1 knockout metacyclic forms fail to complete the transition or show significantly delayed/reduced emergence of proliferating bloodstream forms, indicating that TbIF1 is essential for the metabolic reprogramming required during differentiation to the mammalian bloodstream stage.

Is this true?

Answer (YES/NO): NO